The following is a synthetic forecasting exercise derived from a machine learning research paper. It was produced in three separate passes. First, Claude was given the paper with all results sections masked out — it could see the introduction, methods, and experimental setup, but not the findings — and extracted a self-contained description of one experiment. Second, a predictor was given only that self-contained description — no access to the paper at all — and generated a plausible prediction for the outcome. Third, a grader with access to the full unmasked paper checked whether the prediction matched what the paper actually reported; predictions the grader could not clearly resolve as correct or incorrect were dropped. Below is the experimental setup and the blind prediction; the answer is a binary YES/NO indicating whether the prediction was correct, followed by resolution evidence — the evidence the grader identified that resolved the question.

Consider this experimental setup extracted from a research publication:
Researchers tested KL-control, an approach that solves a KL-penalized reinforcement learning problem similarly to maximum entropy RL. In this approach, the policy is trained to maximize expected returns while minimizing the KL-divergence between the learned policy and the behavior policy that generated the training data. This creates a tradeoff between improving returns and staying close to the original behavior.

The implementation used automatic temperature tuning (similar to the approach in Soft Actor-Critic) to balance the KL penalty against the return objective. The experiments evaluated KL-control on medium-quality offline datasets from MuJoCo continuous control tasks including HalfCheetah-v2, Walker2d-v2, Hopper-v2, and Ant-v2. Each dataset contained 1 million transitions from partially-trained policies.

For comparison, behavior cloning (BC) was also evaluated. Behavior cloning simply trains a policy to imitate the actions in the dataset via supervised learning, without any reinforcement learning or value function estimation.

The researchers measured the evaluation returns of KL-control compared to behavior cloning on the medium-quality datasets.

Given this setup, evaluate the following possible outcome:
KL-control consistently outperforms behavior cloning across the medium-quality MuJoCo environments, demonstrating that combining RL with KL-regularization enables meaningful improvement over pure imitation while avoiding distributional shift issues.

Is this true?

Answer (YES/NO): NO